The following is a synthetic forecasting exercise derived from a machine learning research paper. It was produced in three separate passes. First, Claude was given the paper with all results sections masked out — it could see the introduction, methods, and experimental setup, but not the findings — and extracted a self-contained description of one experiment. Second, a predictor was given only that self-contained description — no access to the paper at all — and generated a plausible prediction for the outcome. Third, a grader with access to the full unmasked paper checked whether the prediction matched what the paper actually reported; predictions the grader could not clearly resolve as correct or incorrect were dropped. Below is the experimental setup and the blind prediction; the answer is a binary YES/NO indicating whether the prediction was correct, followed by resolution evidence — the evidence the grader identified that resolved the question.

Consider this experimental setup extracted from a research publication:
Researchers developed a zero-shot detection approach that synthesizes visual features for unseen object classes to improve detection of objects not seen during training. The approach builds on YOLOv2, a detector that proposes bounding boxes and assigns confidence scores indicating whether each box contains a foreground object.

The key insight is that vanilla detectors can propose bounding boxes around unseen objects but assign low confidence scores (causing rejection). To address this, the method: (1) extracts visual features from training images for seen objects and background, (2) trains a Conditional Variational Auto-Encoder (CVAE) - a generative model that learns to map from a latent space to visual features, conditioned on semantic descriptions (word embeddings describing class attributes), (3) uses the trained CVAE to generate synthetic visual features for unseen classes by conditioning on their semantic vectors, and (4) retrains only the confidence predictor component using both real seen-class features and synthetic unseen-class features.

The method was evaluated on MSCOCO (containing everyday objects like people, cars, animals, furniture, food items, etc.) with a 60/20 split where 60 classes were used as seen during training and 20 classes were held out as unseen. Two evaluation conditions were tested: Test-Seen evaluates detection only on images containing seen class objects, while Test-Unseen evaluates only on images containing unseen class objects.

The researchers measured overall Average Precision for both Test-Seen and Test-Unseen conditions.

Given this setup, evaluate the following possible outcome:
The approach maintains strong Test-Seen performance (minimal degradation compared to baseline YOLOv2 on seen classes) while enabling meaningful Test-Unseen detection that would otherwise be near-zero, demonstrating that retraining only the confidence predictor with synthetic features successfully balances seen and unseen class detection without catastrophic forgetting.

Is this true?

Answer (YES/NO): NO